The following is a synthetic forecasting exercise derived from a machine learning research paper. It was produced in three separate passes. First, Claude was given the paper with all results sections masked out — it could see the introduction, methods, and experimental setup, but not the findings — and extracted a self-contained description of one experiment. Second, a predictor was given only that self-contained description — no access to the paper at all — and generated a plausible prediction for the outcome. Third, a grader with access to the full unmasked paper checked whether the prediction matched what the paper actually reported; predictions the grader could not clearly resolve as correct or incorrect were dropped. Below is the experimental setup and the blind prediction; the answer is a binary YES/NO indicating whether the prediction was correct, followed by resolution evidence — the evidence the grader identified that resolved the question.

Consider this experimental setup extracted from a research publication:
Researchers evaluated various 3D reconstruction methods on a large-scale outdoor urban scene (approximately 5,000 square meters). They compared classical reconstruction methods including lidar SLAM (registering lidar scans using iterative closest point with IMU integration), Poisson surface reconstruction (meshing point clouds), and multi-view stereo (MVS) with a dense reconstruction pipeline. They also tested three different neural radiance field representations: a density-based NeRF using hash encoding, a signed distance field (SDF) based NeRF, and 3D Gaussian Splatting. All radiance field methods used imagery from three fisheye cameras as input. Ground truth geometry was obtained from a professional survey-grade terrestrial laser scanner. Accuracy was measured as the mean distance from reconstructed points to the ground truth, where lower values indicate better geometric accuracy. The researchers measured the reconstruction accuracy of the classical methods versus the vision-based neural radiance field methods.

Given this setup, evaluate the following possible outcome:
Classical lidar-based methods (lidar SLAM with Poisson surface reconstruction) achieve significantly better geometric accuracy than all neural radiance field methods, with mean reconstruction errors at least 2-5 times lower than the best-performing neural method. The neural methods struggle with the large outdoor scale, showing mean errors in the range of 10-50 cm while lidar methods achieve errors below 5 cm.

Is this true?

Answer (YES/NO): NO